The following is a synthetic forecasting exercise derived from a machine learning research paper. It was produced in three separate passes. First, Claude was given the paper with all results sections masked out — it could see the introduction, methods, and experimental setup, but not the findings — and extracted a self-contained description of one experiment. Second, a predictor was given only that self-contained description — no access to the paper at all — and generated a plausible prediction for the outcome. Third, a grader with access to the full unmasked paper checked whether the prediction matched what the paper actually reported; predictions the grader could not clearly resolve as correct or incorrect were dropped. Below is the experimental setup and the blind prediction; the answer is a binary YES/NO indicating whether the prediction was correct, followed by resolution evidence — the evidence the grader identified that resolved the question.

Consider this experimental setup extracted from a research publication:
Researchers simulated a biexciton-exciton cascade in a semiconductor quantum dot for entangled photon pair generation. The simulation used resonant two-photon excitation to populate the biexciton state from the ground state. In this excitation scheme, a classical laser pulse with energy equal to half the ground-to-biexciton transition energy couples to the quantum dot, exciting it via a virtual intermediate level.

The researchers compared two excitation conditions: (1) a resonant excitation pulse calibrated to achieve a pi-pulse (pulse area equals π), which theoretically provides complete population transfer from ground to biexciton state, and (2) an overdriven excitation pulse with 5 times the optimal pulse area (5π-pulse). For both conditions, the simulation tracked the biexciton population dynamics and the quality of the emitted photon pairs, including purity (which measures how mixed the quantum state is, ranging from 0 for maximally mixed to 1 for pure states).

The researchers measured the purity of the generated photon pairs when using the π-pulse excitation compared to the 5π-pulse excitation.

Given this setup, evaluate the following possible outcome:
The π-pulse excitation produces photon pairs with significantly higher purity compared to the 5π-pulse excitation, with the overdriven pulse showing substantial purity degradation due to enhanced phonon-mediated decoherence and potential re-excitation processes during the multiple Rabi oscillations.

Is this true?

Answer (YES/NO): NO